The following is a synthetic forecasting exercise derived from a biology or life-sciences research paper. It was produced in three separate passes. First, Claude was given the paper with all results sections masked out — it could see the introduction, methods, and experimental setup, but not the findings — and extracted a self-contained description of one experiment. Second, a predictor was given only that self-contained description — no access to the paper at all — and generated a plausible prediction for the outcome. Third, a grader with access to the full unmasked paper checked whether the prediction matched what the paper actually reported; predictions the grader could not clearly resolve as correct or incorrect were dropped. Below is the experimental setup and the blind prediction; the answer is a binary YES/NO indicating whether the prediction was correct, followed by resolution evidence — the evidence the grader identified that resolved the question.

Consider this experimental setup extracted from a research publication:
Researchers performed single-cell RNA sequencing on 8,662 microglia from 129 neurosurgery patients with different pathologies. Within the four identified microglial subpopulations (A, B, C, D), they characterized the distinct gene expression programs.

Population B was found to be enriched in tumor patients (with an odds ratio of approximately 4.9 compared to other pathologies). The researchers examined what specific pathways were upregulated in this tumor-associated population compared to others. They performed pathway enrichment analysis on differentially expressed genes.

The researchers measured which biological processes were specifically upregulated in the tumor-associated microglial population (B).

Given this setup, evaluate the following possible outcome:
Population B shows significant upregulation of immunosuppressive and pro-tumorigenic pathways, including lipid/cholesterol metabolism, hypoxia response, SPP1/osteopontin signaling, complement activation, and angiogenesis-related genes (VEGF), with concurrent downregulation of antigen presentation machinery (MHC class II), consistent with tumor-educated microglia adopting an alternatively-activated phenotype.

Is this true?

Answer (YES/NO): NO